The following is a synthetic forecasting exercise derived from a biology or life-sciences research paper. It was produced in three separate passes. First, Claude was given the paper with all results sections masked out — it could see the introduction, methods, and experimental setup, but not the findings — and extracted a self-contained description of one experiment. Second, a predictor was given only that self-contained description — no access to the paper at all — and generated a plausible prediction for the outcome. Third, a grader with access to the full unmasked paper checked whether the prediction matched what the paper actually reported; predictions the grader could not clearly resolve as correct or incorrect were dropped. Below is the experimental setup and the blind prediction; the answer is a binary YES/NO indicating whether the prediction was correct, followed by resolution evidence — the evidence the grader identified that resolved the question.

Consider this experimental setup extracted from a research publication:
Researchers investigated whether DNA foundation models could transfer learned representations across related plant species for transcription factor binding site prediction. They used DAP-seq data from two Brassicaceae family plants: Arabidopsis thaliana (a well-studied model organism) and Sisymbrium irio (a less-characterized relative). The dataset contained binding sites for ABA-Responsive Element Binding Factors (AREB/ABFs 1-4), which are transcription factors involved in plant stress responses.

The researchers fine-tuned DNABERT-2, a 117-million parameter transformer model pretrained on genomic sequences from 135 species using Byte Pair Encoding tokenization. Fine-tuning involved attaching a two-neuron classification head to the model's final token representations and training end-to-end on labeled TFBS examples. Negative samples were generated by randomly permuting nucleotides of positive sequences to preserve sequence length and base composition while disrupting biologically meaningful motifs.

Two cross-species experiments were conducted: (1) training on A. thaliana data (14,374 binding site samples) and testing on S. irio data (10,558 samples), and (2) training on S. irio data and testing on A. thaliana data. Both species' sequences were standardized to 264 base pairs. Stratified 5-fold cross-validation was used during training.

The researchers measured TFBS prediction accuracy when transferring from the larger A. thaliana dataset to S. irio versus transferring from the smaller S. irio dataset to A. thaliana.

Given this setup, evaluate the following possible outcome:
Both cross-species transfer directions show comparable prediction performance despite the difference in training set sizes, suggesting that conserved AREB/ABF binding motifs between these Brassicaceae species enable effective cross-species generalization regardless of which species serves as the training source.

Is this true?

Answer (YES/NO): YES